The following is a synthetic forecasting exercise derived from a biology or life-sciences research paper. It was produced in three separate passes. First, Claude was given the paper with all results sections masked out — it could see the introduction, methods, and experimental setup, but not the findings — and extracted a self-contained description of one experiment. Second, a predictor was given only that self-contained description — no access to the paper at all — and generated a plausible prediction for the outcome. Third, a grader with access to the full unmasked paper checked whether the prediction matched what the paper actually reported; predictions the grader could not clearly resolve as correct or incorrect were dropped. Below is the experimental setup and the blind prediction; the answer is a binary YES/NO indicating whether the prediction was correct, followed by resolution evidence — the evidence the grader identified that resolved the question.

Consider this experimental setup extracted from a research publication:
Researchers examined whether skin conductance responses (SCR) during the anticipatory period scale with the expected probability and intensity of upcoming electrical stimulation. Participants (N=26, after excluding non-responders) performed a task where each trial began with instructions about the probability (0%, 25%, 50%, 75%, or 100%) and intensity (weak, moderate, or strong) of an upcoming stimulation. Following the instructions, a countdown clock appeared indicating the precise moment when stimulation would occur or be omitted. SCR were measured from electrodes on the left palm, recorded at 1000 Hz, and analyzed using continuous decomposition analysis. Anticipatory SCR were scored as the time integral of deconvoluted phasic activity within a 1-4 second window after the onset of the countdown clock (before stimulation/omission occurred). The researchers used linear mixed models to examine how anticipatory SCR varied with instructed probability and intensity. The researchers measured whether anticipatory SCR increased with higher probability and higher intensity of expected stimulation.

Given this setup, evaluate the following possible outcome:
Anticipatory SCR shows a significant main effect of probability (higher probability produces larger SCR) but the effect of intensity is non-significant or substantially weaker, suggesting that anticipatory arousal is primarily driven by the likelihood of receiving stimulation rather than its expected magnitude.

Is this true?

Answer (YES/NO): NO